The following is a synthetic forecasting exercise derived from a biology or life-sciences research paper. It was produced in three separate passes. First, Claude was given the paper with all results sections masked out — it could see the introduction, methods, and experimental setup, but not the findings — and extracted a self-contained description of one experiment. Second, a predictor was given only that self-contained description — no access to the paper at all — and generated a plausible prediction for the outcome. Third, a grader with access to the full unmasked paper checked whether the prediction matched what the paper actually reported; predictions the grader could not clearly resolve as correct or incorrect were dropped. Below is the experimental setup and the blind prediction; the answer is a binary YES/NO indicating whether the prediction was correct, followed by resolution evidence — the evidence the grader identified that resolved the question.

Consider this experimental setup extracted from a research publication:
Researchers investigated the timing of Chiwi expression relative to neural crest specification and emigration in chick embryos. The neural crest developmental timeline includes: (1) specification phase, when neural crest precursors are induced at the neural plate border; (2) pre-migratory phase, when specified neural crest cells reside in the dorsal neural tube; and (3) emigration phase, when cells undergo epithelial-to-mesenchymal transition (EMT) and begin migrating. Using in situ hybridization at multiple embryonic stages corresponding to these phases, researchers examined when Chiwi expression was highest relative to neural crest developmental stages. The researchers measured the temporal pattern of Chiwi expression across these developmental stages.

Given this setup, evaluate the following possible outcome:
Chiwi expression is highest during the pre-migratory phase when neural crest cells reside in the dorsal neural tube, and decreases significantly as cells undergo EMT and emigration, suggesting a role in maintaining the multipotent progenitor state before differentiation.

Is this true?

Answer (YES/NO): YES